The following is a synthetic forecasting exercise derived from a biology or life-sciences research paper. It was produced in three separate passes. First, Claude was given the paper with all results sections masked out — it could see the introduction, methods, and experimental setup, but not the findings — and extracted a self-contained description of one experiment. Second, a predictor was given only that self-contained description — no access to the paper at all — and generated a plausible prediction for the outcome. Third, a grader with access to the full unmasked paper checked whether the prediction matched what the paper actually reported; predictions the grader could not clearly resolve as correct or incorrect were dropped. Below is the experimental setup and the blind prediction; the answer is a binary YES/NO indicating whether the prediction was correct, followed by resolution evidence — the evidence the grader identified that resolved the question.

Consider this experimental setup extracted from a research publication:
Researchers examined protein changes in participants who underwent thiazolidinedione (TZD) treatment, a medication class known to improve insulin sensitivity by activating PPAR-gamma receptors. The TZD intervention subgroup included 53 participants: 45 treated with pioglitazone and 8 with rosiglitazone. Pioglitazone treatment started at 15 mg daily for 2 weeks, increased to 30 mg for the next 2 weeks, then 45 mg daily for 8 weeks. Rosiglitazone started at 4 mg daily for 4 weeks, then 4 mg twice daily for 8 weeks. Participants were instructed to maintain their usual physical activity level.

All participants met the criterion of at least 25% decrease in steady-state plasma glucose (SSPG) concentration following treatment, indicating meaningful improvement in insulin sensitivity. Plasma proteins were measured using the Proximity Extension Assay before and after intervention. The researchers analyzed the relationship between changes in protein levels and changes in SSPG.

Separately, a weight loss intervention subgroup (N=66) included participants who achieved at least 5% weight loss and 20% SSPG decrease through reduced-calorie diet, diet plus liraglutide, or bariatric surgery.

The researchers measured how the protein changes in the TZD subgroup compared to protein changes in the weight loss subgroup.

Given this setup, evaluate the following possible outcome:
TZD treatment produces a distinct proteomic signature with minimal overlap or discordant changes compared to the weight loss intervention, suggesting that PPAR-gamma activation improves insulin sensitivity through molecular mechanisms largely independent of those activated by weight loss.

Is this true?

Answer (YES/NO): NO